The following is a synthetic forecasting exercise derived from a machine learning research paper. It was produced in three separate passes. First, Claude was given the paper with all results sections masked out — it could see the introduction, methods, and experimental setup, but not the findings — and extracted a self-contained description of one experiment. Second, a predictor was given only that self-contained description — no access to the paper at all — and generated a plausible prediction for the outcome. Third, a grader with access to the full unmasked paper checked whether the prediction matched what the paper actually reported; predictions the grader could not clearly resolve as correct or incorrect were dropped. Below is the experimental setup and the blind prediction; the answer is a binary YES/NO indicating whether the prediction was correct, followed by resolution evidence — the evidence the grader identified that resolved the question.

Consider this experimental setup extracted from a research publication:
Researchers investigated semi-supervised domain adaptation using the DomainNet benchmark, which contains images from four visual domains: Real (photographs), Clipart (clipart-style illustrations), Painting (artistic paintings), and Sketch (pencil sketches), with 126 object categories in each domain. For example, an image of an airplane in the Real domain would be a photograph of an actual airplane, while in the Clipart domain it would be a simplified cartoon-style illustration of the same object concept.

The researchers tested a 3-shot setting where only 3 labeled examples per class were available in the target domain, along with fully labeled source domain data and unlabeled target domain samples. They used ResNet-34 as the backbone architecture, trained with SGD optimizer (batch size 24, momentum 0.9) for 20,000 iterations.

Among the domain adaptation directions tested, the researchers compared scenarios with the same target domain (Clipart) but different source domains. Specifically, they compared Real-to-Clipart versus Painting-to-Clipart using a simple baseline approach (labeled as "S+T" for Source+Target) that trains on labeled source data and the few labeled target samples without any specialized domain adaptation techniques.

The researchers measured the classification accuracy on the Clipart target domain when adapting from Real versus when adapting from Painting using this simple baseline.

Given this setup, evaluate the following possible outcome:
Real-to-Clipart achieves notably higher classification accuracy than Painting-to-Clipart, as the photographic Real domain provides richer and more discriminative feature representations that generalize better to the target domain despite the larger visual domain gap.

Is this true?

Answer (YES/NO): NO